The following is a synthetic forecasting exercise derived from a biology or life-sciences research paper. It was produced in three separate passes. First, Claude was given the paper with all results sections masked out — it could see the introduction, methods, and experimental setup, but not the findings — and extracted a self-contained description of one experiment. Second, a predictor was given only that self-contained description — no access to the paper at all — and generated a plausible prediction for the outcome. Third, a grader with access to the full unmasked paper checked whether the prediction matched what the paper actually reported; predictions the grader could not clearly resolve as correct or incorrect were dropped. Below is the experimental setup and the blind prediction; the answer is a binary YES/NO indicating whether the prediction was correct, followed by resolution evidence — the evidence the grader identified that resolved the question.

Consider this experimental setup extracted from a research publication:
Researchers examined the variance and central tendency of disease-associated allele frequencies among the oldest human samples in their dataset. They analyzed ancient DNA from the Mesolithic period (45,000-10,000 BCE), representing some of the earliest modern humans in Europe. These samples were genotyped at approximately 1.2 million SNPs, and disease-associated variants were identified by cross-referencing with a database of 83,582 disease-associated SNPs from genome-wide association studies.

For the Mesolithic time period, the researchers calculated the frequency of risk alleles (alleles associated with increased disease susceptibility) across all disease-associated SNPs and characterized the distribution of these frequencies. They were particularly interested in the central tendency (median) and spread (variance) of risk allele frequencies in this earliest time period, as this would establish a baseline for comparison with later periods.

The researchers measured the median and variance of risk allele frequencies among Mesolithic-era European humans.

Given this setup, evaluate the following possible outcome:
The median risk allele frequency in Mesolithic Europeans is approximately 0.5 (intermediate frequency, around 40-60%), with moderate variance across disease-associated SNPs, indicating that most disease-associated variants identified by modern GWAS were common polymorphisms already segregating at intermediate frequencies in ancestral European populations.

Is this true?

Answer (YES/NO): NO